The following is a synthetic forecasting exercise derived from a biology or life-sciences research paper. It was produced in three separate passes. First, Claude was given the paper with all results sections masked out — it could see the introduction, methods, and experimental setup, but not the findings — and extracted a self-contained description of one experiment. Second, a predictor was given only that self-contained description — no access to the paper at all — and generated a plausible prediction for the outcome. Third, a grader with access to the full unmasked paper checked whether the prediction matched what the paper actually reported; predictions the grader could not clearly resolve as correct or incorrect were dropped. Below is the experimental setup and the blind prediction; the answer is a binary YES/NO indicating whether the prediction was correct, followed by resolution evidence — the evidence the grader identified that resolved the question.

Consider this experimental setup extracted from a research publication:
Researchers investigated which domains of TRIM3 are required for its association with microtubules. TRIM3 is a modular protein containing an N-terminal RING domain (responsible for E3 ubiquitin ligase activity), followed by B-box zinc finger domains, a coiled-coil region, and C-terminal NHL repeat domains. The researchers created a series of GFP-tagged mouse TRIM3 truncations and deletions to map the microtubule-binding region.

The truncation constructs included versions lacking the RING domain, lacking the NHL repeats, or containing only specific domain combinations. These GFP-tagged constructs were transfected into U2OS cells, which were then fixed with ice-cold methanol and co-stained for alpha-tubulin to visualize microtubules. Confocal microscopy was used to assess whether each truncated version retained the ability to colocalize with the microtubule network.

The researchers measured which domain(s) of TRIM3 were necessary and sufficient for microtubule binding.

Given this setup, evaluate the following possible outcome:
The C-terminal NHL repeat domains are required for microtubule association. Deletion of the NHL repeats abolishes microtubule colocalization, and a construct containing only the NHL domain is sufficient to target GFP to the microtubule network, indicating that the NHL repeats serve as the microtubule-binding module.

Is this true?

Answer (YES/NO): NO